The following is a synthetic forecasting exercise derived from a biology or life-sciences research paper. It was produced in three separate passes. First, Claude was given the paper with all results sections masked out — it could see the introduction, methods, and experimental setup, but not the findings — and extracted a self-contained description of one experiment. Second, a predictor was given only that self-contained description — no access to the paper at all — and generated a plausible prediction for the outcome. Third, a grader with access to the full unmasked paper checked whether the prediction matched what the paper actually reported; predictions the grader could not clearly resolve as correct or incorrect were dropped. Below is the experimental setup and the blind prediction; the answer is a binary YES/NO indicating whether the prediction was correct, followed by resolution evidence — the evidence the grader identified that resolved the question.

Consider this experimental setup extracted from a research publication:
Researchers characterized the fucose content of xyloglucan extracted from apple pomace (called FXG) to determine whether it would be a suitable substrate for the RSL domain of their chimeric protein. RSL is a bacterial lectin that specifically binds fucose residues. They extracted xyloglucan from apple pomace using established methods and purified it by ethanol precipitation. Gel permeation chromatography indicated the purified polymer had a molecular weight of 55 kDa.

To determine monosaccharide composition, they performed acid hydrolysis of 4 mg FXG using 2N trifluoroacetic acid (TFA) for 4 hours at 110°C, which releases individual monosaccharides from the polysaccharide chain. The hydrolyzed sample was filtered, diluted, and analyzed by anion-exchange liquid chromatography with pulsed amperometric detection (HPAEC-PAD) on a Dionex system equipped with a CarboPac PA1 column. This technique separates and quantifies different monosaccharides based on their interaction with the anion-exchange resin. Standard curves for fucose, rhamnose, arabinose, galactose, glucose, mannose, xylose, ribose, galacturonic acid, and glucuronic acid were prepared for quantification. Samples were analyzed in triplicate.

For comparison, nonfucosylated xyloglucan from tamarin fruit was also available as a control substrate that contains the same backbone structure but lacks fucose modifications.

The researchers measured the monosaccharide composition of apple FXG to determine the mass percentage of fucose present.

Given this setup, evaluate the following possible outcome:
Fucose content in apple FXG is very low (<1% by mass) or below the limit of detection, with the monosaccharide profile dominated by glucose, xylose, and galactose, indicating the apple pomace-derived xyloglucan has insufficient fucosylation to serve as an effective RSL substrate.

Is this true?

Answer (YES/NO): NO